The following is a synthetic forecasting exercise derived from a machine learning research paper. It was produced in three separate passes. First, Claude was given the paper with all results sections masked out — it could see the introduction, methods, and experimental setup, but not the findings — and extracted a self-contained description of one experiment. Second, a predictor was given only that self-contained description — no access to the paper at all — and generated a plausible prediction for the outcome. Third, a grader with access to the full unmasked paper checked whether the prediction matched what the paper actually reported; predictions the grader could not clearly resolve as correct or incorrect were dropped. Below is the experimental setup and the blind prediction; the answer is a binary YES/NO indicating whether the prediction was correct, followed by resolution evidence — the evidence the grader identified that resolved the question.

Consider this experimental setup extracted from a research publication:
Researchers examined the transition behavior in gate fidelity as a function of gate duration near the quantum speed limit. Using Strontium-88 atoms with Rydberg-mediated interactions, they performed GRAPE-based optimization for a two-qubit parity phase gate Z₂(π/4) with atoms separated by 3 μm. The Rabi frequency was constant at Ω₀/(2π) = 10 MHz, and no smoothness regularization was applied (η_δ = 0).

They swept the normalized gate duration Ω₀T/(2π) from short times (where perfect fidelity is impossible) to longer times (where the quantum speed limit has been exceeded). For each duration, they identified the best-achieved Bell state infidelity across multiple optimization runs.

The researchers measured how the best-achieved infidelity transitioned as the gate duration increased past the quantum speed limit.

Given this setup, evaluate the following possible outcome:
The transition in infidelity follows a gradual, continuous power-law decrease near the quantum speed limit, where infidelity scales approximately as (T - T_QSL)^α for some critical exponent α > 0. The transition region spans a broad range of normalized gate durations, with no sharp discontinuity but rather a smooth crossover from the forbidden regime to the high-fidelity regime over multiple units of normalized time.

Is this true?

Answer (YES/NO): NO